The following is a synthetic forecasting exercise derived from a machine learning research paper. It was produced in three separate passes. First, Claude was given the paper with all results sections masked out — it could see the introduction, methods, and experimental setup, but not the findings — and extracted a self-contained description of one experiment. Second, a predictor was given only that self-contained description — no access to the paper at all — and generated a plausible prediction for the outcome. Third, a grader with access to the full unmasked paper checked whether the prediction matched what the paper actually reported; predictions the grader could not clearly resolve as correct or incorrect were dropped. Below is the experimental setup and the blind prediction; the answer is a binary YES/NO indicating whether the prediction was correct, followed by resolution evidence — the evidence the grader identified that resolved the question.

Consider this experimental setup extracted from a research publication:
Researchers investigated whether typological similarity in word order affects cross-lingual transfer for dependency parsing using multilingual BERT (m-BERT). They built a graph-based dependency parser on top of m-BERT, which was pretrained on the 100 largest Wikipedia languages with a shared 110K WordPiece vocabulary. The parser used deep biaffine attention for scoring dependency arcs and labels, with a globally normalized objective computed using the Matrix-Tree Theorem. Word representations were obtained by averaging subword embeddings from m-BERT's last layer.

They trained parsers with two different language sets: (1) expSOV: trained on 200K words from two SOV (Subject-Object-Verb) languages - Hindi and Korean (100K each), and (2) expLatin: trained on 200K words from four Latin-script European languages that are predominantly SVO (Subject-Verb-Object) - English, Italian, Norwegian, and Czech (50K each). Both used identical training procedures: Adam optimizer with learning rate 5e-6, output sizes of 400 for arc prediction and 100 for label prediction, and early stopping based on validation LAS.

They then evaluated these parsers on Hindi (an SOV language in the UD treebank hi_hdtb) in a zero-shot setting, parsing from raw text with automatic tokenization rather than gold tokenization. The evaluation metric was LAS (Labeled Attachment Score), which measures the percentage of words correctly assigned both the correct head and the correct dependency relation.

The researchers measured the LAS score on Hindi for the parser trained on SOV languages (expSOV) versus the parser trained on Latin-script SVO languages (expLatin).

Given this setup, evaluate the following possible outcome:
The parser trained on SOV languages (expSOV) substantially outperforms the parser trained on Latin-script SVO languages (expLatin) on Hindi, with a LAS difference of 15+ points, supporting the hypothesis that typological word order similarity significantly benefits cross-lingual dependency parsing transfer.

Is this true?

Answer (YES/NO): YES